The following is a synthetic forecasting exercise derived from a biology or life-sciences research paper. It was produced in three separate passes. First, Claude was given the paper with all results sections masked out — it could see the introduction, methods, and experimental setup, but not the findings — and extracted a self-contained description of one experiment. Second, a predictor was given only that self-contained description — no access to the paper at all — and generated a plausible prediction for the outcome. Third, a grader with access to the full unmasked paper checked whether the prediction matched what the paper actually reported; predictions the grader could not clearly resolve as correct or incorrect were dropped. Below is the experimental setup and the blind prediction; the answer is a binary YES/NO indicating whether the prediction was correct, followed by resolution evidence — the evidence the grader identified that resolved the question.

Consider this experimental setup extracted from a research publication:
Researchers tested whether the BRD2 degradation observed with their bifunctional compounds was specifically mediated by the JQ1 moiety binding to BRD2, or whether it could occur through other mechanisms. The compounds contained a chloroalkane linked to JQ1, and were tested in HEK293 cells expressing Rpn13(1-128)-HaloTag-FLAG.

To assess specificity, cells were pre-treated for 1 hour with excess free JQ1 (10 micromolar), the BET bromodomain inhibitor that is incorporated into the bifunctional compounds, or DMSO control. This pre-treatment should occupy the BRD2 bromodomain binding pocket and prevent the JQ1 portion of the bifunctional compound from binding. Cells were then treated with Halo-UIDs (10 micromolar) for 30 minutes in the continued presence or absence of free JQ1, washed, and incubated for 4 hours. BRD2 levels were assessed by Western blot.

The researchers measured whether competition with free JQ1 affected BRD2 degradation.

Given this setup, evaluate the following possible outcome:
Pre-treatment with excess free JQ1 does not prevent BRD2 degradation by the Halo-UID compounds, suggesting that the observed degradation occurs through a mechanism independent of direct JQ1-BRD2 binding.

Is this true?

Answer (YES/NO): NO